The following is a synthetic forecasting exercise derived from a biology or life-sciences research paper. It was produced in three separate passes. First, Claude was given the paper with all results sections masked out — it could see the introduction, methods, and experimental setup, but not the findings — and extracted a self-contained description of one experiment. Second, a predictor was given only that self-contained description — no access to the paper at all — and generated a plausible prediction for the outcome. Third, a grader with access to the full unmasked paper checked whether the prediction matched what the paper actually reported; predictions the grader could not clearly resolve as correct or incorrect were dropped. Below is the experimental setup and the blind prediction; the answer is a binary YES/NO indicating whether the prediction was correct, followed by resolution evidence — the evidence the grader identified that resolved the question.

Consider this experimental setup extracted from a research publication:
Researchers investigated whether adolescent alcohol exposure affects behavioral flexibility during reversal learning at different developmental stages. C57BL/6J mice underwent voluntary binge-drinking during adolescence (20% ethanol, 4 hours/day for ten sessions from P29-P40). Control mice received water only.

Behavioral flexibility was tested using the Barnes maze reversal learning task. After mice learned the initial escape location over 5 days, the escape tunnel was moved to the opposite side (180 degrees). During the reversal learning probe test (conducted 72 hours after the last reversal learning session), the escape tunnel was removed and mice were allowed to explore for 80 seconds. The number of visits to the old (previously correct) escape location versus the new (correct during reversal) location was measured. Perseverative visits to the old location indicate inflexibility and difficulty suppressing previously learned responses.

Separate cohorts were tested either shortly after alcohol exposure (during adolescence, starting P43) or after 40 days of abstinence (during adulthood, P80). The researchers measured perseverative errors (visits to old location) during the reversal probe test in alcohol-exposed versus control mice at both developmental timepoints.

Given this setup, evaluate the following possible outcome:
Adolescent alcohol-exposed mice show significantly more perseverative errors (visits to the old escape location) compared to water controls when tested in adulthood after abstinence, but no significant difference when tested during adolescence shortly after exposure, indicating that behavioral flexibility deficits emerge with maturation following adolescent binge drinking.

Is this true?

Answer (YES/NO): YES